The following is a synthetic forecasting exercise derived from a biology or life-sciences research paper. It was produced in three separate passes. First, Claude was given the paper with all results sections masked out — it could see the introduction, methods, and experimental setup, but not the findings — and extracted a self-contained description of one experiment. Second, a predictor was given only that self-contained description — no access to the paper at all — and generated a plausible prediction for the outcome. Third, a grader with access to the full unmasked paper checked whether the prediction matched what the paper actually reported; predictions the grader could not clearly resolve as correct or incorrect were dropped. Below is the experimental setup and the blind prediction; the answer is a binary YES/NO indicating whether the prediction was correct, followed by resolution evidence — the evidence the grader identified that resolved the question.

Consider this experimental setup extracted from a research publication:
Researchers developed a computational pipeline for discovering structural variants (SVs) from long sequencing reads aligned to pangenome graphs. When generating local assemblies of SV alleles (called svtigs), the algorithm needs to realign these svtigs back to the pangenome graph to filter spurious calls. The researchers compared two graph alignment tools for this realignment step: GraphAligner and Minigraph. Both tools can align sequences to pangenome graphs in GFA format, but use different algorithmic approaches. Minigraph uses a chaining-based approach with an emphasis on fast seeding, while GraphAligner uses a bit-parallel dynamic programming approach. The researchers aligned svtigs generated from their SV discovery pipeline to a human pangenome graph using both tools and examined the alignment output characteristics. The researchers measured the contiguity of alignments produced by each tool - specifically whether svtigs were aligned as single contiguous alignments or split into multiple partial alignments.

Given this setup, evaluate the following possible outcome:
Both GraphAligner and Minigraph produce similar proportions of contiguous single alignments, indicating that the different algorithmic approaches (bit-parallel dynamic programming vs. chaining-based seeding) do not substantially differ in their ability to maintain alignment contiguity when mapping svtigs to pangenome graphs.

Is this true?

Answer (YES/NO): NO